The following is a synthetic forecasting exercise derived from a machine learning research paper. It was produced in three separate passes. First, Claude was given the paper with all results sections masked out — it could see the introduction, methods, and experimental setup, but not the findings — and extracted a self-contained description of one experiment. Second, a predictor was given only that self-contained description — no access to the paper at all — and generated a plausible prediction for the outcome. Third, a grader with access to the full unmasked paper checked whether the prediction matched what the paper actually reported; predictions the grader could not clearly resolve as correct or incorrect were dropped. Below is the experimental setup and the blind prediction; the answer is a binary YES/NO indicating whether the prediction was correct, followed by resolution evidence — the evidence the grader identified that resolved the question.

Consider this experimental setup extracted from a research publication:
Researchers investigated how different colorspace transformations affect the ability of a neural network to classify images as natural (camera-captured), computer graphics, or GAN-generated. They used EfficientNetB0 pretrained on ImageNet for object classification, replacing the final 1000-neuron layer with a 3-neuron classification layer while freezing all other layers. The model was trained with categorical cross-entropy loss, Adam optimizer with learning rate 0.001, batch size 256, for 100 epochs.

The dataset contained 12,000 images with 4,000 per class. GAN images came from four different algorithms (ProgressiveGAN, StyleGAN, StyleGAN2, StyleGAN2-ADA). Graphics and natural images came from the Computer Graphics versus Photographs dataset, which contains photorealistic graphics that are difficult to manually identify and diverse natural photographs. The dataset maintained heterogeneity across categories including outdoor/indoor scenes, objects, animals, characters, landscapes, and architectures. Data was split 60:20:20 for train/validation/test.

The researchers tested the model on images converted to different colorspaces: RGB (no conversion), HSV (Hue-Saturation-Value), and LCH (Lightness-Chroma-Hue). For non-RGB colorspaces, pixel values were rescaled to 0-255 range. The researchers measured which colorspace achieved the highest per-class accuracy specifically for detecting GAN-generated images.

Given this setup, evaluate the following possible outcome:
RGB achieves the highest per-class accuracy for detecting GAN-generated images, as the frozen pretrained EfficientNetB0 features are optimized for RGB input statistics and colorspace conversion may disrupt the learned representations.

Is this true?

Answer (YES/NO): NO